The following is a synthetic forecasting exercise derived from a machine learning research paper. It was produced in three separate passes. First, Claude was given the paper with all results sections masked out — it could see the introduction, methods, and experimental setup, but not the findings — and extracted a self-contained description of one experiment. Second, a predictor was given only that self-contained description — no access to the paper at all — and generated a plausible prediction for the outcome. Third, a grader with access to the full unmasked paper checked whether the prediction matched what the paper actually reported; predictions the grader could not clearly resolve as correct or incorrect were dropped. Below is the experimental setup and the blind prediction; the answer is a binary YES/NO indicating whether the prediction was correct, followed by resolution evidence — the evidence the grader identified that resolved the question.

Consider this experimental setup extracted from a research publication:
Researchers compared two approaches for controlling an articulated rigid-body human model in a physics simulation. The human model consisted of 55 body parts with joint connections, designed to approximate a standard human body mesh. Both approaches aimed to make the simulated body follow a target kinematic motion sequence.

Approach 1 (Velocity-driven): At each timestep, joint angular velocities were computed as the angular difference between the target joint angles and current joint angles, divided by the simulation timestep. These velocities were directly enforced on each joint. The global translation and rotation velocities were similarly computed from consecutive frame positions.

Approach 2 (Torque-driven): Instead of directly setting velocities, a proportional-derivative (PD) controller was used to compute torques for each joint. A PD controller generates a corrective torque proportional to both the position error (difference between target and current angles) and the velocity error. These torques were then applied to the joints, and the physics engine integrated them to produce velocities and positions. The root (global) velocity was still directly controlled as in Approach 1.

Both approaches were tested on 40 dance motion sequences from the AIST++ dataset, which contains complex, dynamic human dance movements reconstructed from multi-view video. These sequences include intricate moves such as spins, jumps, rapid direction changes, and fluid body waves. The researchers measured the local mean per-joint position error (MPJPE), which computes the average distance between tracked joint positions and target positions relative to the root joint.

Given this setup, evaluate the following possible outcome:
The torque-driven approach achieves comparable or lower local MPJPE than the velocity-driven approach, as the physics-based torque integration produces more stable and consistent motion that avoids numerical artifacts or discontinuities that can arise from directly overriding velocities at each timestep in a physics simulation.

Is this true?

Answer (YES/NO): NO